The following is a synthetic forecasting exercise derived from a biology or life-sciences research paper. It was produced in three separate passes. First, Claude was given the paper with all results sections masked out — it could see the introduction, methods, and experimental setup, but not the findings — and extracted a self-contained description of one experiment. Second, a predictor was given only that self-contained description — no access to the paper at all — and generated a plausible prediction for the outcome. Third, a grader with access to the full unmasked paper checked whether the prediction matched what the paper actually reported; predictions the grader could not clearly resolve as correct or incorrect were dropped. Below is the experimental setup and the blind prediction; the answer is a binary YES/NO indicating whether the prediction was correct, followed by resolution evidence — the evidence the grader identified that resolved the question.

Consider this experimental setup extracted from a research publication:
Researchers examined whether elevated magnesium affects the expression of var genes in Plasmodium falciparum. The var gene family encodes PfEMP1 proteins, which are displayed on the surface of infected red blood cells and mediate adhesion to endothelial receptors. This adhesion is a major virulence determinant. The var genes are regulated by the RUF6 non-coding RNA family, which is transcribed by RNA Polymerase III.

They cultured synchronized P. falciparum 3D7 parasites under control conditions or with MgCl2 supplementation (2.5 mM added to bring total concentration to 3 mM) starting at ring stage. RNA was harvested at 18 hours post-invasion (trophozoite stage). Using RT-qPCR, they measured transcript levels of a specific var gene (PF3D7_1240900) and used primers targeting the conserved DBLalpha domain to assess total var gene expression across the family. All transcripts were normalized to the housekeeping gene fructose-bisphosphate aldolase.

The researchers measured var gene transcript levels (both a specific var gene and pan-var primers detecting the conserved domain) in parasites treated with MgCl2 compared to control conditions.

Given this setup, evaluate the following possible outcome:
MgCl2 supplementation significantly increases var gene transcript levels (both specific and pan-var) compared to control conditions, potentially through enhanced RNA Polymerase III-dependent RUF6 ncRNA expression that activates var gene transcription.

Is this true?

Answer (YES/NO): NO